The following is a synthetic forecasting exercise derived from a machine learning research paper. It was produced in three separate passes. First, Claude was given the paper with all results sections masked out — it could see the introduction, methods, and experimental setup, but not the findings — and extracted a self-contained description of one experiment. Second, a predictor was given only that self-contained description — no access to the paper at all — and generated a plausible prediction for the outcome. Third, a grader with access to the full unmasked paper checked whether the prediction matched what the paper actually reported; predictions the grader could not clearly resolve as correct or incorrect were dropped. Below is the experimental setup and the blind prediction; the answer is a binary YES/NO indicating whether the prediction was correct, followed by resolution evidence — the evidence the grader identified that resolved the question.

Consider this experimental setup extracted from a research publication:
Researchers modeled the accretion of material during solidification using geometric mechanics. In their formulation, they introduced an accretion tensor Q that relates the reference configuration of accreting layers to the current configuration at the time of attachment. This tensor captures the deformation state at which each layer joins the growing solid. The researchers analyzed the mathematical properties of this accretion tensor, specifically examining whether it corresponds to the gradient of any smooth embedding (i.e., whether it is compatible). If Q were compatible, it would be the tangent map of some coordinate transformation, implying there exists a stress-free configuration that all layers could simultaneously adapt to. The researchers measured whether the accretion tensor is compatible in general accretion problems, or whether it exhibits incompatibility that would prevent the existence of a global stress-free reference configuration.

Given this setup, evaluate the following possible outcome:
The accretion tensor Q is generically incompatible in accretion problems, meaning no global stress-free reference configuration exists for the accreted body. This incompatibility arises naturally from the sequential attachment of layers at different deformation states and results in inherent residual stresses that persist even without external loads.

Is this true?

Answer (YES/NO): YES